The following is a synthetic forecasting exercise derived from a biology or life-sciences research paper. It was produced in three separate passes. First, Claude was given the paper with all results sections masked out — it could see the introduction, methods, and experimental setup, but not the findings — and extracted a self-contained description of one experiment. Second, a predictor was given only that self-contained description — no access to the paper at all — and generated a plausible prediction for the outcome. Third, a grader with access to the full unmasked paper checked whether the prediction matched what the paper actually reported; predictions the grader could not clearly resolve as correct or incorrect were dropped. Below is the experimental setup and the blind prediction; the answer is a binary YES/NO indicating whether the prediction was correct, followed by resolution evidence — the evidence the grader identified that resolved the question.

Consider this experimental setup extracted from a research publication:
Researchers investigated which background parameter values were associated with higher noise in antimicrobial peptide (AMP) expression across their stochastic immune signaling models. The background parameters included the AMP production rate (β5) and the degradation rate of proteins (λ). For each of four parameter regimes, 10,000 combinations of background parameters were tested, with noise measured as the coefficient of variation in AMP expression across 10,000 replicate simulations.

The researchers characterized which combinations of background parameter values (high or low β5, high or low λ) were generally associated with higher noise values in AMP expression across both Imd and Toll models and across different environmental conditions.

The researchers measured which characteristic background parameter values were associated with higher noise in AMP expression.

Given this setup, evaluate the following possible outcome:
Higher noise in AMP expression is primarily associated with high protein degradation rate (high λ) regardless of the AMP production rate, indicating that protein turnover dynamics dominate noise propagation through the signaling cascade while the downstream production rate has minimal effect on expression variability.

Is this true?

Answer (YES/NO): NO